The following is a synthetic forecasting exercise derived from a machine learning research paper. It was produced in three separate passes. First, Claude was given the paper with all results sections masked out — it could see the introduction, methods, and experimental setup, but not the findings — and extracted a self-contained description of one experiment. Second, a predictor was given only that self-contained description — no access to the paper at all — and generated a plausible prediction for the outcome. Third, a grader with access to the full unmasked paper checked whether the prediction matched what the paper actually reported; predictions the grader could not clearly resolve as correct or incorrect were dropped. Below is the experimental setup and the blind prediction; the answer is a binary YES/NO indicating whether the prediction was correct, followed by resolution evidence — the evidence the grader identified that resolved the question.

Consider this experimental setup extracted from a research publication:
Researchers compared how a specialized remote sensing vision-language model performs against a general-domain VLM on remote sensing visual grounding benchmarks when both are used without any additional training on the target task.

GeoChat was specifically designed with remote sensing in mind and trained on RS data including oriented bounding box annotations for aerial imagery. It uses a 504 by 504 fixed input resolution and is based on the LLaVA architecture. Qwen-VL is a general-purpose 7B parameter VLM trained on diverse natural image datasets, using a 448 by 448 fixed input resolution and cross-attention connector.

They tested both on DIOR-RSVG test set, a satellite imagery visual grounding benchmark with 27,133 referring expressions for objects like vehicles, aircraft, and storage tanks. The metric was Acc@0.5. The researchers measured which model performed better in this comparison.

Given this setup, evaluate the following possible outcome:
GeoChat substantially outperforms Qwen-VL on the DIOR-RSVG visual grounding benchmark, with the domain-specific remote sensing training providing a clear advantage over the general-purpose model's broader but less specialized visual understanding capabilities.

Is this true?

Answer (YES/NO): NO